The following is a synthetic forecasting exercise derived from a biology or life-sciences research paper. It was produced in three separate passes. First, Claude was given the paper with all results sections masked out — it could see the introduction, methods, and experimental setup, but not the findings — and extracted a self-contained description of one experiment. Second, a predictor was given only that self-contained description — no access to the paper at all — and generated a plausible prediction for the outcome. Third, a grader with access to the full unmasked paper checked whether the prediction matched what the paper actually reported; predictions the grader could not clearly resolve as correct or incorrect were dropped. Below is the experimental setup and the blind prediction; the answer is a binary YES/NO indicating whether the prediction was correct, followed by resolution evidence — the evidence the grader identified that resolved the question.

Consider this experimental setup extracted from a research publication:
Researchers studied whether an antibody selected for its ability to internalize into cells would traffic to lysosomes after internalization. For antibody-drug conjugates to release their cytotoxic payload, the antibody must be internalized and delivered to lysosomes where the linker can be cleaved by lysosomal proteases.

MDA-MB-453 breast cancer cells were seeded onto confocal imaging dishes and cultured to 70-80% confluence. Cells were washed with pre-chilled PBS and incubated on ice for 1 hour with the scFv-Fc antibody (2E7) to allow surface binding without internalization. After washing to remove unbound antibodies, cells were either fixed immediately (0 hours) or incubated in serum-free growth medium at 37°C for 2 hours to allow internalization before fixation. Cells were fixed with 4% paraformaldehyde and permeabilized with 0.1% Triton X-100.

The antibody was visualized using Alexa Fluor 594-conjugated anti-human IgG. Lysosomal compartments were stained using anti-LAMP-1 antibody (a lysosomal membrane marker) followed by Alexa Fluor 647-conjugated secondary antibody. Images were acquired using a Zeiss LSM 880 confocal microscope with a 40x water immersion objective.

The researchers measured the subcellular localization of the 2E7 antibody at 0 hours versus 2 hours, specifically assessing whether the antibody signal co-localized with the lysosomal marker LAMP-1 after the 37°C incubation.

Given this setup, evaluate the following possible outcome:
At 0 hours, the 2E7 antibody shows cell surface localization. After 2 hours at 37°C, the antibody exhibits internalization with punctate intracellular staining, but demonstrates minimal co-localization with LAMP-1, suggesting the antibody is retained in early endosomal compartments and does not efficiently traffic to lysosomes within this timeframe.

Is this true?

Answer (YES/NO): NO